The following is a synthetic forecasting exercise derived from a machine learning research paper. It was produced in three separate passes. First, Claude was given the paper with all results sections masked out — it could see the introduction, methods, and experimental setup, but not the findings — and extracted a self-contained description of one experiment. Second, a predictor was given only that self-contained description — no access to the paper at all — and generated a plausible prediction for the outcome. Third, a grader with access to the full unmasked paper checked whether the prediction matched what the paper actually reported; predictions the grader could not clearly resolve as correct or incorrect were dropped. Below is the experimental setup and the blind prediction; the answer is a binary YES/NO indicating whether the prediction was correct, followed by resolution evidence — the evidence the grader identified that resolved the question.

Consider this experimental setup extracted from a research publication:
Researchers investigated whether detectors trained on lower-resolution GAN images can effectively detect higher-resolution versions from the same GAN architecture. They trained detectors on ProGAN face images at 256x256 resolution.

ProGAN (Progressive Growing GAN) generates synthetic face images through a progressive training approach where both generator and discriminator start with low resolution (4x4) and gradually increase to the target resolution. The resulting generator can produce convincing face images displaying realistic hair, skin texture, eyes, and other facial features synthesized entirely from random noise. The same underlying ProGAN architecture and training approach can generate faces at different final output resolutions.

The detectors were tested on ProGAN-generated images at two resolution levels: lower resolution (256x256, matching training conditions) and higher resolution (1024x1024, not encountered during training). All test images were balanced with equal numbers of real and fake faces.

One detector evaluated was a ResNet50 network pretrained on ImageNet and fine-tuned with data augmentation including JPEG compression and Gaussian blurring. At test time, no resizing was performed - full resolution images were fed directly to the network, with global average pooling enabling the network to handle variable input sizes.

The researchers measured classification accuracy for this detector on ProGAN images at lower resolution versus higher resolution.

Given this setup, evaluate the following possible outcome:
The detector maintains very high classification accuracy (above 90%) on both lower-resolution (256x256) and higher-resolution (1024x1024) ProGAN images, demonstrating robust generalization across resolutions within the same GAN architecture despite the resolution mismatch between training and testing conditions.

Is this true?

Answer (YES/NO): YES